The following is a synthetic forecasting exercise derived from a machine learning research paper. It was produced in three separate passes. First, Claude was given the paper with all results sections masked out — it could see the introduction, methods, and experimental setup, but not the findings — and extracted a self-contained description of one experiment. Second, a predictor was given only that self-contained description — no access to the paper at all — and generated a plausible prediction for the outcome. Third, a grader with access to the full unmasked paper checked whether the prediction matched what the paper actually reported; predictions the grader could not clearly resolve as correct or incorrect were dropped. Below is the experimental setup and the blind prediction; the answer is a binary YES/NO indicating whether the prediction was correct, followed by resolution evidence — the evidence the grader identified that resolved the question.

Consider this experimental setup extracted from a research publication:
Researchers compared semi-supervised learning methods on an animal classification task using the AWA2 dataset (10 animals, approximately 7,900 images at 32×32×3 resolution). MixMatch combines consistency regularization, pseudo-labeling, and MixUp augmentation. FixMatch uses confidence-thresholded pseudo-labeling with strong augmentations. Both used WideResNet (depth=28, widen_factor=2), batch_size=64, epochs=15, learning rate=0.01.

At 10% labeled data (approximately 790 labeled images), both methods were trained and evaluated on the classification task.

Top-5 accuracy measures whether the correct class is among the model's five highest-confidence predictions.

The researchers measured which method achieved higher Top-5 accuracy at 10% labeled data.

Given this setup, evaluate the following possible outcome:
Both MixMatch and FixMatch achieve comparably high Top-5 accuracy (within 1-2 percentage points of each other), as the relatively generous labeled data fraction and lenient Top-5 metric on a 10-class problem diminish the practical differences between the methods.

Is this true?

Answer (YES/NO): YES